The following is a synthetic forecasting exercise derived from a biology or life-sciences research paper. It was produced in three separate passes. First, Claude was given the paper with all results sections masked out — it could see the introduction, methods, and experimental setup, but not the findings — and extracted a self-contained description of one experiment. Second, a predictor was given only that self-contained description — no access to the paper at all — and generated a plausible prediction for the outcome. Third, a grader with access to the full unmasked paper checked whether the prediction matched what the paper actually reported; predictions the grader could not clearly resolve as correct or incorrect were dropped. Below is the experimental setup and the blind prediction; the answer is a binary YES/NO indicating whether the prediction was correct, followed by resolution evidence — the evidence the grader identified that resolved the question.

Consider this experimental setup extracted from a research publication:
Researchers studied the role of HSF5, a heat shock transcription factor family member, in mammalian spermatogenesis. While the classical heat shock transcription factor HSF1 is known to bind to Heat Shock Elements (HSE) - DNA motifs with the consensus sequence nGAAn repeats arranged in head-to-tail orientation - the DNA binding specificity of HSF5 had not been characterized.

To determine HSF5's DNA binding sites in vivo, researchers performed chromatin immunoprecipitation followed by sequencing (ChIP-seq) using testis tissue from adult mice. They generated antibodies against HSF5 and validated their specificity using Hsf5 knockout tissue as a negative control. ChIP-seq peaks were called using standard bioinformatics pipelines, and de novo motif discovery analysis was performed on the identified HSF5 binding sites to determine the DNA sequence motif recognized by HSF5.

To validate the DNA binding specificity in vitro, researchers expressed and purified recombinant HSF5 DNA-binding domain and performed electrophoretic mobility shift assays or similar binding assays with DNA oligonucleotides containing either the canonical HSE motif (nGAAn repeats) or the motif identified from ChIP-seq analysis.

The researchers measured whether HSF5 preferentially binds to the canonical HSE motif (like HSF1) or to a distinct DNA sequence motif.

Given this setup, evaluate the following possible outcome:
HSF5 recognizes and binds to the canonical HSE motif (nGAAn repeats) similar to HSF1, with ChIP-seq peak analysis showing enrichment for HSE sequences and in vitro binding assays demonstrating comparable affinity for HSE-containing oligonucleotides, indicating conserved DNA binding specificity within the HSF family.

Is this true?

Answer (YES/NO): NO